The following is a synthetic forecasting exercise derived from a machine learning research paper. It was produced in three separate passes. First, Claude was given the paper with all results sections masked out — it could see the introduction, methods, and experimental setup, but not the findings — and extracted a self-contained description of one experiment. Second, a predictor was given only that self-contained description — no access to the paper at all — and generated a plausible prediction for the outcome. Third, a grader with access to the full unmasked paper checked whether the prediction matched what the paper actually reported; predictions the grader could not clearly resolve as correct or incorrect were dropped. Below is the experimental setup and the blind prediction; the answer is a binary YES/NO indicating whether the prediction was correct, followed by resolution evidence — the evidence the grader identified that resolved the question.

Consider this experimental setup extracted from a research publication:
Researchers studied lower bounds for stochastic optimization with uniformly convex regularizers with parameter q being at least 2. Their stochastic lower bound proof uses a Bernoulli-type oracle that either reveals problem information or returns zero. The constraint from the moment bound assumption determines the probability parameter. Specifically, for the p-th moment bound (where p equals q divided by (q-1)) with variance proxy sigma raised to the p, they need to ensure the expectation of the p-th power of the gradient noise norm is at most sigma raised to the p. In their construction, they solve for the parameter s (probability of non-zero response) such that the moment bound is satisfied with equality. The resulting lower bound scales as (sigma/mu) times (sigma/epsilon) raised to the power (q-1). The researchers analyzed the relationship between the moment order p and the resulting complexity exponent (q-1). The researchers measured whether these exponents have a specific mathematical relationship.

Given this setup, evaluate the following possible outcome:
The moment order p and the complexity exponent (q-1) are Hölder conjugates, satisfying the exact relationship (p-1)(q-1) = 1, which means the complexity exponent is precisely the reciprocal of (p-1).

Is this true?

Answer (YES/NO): YES